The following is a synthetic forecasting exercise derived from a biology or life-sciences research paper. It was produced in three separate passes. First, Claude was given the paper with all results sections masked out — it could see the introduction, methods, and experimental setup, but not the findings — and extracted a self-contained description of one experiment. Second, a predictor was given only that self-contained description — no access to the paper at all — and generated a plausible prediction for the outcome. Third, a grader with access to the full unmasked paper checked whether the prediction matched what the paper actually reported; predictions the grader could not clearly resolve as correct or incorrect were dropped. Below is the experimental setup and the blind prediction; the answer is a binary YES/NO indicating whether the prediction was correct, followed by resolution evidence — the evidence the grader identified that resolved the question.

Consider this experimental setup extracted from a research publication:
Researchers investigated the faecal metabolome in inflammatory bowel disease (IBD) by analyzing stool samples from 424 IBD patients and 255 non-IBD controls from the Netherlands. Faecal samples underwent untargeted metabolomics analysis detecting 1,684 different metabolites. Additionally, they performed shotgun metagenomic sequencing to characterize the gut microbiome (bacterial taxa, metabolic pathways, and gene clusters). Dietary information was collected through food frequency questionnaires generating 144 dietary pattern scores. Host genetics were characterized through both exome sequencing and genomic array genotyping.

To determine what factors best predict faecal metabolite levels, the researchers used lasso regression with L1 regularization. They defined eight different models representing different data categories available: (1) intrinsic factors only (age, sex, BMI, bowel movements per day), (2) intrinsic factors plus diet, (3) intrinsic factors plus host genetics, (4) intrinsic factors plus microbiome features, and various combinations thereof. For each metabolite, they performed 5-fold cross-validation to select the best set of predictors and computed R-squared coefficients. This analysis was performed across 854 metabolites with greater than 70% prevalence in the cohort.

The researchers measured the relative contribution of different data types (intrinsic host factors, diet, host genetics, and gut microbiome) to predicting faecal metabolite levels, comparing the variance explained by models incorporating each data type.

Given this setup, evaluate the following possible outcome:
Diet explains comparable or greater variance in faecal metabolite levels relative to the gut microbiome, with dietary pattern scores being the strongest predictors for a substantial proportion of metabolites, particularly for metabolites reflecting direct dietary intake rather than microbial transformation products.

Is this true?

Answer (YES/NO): NO